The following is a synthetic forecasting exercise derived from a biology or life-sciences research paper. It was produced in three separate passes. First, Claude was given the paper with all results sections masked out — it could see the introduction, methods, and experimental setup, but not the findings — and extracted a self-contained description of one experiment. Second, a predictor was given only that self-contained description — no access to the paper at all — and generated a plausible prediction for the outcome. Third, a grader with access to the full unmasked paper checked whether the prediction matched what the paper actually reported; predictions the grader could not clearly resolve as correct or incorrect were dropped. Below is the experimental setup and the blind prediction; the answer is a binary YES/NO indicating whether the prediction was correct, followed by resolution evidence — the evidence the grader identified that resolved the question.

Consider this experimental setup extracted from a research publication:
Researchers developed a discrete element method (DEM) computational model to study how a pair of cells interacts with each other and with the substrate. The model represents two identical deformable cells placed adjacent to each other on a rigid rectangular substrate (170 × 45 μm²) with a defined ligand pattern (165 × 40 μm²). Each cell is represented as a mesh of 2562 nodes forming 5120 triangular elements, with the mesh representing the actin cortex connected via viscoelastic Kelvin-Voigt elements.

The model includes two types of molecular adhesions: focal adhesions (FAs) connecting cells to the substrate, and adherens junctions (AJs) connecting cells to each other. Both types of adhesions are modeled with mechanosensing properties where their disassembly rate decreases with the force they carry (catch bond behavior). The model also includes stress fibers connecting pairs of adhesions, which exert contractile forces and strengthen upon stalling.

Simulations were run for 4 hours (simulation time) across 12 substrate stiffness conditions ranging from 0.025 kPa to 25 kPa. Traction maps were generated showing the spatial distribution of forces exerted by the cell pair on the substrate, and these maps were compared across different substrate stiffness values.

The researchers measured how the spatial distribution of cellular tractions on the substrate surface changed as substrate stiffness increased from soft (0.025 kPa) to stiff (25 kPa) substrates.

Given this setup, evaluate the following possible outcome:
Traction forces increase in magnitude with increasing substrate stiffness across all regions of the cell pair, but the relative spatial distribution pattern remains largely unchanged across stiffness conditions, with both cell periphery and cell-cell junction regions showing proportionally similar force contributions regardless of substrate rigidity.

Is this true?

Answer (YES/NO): NO